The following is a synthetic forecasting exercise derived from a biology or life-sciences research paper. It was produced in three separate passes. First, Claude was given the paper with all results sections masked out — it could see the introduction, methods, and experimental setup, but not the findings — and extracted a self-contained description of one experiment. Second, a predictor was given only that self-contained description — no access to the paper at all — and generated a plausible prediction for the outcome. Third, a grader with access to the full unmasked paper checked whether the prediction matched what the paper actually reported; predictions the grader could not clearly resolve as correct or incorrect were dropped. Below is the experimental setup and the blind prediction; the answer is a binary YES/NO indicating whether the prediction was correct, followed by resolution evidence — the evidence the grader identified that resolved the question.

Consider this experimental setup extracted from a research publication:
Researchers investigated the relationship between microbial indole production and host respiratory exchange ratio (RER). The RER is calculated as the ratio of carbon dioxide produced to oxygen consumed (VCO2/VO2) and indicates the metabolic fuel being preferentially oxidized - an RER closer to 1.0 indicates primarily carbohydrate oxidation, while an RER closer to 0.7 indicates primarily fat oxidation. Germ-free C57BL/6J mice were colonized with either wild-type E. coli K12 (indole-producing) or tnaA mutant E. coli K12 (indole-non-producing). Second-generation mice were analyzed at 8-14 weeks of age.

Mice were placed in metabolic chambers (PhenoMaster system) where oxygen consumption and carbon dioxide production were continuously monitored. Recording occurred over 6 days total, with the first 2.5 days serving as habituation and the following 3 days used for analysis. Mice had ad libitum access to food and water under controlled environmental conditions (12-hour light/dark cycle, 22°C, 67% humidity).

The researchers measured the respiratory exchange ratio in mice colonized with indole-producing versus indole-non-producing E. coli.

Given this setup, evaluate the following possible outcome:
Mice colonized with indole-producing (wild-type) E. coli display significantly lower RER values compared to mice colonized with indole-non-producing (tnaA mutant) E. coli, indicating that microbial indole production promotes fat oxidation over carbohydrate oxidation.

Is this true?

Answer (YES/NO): NO